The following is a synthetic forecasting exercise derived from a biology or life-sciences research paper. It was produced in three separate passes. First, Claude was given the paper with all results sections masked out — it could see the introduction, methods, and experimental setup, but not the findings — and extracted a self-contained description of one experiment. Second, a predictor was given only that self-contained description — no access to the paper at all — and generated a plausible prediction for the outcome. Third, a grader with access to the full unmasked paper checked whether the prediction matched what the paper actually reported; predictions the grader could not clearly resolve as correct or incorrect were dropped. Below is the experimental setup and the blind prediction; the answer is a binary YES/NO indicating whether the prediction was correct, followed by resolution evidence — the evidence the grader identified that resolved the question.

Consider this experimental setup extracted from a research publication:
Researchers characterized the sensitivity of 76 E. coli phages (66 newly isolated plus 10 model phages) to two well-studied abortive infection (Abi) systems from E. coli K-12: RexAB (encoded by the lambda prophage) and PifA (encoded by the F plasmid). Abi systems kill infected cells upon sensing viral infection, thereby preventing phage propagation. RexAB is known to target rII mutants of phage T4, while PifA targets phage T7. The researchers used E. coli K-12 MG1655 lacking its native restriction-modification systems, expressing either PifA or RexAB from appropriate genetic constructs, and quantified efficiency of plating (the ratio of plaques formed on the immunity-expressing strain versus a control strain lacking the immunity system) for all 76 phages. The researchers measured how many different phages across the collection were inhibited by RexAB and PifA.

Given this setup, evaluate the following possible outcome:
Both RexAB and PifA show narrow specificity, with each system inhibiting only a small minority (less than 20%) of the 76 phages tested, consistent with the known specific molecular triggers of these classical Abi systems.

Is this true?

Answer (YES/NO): YES